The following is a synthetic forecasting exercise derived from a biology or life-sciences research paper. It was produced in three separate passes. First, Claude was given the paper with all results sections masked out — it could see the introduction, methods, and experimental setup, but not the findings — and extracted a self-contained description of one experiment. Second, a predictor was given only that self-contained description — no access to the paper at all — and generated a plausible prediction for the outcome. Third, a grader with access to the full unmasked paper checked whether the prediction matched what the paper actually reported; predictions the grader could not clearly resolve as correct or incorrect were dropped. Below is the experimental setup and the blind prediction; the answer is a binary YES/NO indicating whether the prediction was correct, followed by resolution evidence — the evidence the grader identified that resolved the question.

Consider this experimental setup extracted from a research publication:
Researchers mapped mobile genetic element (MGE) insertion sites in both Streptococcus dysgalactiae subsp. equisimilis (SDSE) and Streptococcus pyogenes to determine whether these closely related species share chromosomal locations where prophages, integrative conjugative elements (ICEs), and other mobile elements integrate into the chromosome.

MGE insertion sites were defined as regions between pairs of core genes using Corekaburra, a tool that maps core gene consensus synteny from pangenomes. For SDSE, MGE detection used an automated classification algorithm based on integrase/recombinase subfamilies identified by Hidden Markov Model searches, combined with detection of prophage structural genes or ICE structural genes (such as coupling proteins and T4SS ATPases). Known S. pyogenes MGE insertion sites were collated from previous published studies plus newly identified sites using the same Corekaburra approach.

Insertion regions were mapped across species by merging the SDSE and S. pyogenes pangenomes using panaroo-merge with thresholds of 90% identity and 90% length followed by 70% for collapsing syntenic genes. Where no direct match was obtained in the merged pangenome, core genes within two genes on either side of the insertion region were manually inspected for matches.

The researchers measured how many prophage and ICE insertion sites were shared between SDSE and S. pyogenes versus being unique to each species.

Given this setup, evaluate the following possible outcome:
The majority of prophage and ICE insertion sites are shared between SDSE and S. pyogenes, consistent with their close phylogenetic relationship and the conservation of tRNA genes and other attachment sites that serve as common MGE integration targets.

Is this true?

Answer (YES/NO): NO